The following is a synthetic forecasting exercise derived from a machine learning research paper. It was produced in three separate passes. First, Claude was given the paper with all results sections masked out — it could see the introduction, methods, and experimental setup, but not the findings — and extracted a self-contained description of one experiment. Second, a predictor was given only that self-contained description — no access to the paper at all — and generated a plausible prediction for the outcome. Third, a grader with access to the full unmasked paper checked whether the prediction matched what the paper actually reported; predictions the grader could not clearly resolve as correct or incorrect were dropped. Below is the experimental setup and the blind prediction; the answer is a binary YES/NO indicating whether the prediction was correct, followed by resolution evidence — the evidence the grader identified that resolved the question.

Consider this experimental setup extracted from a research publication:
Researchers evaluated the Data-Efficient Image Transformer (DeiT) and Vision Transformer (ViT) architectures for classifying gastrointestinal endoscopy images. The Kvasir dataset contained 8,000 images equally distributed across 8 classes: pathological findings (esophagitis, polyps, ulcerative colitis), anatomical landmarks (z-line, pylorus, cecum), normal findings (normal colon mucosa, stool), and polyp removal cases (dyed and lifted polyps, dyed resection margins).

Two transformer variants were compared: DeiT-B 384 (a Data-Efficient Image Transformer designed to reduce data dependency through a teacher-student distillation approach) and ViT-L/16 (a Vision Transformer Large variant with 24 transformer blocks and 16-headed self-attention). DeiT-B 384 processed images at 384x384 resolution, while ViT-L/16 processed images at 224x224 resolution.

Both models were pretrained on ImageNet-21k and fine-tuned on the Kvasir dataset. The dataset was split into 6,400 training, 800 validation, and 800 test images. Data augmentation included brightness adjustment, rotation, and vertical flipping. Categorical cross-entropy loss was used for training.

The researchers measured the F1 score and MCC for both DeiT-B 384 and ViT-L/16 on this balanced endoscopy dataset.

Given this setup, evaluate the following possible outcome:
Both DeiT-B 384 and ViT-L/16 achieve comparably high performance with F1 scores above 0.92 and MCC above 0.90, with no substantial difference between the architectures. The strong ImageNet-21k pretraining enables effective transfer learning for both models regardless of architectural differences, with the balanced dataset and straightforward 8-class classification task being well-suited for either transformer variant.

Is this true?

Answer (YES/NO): YES